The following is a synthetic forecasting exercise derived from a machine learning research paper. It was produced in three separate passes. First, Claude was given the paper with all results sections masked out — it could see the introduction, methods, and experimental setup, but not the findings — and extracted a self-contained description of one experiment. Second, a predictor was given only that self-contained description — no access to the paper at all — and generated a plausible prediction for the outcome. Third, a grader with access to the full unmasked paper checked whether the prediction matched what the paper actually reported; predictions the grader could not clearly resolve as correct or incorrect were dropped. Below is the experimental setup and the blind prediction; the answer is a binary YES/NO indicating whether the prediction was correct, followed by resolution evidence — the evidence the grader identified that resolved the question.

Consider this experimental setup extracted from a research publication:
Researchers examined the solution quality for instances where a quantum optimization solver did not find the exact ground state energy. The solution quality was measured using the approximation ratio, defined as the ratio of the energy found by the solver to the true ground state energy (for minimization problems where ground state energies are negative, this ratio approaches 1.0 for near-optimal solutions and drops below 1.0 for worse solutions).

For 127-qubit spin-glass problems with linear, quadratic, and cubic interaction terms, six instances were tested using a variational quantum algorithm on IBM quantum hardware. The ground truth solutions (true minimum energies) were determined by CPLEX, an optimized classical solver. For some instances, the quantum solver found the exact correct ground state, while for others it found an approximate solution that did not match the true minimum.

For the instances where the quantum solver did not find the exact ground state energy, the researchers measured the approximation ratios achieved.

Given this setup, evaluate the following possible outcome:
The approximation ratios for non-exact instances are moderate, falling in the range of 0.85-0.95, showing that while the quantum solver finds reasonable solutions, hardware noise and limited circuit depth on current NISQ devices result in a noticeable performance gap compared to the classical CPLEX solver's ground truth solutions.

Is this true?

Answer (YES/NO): NO